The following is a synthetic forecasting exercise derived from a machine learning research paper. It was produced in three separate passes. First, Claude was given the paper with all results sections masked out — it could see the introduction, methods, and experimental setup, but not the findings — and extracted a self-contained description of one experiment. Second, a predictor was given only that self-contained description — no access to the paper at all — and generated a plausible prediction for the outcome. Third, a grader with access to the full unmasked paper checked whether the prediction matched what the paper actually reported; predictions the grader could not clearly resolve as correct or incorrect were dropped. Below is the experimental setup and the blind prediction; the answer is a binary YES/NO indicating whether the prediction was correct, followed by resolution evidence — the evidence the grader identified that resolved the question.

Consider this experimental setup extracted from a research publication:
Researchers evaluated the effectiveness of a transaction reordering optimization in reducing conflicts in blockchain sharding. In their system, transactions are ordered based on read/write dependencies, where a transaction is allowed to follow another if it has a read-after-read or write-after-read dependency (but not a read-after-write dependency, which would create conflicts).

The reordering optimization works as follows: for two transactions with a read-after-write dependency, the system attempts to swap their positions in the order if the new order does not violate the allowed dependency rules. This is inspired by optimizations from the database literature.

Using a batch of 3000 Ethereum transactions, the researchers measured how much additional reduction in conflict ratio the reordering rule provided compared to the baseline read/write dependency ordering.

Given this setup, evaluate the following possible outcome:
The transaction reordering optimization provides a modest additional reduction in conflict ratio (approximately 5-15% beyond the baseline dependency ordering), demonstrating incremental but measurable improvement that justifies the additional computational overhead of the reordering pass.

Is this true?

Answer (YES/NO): NO